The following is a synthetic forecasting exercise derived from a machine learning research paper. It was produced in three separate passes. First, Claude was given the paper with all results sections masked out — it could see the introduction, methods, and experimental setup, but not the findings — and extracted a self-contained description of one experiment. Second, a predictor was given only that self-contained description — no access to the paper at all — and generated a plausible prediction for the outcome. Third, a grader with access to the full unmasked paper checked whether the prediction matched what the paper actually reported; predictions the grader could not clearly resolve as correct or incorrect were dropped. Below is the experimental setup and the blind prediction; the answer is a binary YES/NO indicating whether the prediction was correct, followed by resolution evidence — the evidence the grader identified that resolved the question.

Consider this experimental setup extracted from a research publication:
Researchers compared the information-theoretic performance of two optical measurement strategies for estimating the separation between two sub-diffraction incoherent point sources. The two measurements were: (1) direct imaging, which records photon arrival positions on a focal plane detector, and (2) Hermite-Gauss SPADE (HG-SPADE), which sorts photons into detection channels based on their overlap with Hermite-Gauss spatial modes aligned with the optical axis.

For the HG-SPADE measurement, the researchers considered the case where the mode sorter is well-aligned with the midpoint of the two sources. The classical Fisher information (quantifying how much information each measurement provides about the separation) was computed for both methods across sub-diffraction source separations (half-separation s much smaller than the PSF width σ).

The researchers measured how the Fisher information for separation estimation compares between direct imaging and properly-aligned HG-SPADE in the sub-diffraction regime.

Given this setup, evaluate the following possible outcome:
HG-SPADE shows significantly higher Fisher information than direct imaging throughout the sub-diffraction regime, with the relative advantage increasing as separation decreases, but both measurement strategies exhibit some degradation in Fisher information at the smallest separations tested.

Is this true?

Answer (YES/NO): NO